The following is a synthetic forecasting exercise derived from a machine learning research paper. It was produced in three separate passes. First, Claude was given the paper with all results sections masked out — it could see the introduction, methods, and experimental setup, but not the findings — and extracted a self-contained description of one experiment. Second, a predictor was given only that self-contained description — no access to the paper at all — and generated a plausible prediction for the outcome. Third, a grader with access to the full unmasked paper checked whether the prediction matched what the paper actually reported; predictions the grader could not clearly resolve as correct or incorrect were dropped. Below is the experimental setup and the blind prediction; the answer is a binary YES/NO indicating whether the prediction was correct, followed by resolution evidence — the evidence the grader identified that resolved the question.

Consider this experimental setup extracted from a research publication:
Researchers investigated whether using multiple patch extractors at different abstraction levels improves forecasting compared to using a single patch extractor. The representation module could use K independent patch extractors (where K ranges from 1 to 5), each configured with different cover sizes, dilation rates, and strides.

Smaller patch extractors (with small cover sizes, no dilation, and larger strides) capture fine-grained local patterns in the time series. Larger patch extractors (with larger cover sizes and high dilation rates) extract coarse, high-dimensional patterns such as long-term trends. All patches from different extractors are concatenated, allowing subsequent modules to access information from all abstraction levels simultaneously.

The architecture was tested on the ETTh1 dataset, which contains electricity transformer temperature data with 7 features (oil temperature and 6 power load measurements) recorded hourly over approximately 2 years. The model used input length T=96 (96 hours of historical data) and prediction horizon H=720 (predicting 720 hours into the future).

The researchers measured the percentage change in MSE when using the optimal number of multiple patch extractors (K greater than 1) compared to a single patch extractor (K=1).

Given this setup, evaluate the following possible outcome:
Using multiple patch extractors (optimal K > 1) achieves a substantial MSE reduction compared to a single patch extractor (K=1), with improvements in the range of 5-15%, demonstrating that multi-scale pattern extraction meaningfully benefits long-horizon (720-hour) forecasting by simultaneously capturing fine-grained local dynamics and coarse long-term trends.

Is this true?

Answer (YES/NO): YES